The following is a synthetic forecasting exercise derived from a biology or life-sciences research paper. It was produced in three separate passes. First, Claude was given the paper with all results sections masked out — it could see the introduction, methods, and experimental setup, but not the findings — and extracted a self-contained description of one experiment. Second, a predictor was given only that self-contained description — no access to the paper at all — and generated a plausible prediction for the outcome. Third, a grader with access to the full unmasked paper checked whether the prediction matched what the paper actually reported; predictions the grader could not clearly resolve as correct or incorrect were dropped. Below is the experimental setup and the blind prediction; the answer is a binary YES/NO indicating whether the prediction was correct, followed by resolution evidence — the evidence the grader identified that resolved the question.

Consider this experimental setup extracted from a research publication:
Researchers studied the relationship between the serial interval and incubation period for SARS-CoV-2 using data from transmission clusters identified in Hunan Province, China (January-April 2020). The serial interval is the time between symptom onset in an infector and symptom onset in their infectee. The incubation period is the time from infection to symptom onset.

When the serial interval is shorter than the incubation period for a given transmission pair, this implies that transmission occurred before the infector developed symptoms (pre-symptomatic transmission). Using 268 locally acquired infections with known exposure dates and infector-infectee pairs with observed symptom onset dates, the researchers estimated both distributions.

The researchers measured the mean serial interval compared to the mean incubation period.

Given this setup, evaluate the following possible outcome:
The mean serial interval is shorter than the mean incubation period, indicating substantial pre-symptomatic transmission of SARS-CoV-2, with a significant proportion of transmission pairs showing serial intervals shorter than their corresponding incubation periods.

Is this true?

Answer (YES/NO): YES